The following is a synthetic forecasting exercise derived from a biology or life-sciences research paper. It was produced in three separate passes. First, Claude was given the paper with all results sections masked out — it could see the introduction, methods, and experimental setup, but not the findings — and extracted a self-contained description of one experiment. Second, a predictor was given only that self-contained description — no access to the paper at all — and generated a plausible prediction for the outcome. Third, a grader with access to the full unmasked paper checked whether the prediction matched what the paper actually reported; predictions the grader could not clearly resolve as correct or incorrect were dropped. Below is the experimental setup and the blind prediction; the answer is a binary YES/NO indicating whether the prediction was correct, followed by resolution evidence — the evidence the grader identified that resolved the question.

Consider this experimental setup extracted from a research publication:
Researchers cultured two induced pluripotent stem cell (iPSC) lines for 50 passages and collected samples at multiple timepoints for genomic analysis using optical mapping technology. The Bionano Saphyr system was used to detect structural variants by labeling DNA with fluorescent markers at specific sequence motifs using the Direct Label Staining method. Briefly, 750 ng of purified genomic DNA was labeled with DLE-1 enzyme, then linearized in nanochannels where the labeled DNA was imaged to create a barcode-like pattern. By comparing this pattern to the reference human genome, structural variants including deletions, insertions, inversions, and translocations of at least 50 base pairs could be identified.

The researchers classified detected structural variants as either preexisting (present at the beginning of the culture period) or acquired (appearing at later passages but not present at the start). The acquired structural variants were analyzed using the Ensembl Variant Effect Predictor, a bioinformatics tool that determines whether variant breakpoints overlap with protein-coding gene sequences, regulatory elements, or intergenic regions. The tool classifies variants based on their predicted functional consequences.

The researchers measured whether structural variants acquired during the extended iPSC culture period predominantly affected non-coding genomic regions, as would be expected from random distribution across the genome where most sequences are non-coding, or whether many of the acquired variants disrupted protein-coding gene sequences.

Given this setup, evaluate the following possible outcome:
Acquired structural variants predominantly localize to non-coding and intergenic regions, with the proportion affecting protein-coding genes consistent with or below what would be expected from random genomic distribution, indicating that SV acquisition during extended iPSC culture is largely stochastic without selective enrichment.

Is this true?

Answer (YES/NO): NO